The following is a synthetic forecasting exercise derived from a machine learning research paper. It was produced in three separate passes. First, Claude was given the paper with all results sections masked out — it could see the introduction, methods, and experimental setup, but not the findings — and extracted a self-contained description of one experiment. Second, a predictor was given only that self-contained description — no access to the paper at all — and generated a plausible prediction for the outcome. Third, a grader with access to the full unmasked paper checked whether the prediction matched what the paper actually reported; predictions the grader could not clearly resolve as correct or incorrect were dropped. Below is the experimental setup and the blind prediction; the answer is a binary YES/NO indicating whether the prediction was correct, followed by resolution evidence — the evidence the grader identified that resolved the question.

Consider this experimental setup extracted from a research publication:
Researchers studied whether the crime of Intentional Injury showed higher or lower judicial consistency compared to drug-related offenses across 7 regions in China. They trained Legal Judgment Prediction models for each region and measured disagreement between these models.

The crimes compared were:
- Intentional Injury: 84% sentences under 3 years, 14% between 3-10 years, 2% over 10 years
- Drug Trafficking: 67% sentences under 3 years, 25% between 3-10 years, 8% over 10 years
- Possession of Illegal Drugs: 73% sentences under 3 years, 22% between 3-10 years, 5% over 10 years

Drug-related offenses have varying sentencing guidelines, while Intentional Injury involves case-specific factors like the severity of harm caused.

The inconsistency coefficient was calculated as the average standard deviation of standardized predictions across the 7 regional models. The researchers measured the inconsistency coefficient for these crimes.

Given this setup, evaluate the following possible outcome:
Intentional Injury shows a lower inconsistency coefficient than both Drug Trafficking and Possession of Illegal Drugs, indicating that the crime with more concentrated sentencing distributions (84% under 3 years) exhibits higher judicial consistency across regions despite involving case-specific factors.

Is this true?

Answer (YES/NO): YES